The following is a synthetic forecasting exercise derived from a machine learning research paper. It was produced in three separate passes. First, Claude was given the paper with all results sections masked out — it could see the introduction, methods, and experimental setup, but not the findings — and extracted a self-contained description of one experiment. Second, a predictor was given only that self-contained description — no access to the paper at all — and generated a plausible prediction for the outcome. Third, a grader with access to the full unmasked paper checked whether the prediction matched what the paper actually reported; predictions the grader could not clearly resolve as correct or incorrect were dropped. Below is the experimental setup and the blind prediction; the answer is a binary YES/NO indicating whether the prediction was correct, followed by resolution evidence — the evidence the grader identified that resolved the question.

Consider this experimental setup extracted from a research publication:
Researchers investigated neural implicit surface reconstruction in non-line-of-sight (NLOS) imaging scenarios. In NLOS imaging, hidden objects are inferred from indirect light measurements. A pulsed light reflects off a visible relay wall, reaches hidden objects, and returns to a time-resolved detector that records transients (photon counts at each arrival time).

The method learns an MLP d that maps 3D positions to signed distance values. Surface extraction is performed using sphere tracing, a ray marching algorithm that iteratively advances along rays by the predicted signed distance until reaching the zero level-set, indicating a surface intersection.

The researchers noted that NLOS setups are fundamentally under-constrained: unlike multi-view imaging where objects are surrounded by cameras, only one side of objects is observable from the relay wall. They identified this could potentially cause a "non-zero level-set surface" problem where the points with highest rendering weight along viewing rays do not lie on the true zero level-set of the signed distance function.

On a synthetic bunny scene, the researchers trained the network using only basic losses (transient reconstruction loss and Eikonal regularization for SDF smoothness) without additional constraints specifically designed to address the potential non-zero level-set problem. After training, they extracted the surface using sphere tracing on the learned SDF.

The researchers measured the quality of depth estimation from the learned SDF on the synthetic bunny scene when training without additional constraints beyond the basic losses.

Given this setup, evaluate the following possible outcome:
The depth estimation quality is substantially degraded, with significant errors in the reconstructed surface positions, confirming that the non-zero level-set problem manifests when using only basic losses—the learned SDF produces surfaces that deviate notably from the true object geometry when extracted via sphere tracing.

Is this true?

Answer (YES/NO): YES